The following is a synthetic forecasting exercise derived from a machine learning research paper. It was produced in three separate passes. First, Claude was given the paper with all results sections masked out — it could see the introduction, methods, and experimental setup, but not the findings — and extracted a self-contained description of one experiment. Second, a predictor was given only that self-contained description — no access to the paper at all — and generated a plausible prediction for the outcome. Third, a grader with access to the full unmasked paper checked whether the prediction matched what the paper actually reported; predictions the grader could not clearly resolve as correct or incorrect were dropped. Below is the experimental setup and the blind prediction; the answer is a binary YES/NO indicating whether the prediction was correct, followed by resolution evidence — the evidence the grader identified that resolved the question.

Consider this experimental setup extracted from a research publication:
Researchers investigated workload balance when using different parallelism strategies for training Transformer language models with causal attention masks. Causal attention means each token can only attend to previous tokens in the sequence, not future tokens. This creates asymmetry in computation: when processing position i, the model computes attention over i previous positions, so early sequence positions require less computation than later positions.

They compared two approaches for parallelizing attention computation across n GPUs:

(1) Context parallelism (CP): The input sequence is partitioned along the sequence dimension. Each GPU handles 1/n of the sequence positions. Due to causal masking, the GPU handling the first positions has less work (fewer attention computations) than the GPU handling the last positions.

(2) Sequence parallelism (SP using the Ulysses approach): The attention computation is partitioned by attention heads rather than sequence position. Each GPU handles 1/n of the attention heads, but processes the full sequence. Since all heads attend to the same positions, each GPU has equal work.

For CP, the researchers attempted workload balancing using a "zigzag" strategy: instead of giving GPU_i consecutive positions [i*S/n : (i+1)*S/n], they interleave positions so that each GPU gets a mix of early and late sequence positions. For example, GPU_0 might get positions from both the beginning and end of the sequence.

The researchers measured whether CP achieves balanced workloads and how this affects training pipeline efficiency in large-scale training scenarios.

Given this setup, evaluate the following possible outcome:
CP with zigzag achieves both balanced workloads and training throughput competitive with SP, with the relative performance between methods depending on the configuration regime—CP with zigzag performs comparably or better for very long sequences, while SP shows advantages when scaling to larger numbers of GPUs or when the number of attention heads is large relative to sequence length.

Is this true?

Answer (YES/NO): NO